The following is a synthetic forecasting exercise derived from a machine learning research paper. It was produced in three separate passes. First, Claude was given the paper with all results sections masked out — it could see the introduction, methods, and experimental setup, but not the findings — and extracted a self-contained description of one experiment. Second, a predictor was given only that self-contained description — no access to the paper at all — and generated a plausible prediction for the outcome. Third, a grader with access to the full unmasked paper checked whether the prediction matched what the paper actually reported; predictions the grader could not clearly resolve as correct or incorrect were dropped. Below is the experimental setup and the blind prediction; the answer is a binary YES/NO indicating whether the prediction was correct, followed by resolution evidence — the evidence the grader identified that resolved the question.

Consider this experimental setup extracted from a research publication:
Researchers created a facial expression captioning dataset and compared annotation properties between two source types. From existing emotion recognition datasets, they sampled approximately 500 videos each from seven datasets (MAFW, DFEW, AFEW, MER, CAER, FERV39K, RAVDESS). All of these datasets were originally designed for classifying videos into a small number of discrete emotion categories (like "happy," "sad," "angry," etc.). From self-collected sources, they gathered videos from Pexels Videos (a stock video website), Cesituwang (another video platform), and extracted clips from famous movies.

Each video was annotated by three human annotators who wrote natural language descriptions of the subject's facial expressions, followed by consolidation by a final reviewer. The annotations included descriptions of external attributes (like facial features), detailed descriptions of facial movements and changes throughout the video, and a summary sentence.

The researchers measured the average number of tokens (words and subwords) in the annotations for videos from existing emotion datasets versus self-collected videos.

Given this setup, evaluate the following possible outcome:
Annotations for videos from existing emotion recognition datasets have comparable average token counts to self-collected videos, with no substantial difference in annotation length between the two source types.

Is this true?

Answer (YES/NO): YES